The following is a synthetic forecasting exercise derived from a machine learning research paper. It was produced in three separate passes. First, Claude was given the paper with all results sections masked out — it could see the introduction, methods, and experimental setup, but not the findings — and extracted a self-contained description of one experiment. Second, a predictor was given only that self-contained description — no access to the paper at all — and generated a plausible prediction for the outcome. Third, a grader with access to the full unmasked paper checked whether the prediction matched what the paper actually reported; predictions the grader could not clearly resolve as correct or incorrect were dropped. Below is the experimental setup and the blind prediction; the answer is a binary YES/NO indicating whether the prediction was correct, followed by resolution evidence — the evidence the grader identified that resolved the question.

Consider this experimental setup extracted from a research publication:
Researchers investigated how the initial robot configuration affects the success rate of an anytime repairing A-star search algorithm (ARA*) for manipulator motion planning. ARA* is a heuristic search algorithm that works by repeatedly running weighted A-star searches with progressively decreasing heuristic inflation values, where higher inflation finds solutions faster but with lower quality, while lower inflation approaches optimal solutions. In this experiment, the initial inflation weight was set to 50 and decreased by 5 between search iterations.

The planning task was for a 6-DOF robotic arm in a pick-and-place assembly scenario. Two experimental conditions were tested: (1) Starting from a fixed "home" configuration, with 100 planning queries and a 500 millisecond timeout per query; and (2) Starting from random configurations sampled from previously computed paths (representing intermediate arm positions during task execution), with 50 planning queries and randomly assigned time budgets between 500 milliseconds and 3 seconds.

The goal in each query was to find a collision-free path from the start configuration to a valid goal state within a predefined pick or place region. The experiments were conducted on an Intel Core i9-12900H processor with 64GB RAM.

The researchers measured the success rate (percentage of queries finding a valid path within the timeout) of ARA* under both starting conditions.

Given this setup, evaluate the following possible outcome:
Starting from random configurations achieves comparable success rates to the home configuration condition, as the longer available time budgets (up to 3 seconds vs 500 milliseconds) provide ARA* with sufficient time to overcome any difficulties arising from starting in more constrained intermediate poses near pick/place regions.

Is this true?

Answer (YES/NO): NO